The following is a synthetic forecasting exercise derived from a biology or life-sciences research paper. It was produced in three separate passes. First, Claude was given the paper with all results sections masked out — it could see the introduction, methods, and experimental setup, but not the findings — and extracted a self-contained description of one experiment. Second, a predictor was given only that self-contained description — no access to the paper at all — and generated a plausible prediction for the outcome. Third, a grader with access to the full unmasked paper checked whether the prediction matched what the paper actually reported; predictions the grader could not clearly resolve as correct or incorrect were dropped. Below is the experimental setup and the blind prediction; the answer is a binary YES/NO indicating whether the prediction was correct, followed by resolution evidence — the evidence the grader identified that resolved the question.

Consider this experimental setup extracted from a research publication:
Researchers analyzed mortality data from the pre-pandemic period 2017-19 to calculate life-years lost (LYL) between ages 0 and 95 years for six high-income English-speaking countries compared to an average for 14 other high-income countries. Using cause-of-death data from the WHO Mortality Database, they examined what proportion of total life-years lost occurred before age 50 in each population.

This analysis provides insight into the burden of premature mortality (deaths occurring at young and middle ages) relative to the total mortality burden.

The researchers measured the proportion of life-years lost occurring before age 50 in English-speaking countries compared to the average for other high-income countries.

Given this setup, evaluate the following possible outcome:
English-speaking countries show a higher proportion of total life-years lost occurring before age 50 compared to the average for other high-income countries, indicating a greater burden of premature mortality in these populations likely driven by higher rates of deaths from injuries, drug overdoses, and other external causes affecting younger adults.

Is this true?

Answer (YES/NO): YES